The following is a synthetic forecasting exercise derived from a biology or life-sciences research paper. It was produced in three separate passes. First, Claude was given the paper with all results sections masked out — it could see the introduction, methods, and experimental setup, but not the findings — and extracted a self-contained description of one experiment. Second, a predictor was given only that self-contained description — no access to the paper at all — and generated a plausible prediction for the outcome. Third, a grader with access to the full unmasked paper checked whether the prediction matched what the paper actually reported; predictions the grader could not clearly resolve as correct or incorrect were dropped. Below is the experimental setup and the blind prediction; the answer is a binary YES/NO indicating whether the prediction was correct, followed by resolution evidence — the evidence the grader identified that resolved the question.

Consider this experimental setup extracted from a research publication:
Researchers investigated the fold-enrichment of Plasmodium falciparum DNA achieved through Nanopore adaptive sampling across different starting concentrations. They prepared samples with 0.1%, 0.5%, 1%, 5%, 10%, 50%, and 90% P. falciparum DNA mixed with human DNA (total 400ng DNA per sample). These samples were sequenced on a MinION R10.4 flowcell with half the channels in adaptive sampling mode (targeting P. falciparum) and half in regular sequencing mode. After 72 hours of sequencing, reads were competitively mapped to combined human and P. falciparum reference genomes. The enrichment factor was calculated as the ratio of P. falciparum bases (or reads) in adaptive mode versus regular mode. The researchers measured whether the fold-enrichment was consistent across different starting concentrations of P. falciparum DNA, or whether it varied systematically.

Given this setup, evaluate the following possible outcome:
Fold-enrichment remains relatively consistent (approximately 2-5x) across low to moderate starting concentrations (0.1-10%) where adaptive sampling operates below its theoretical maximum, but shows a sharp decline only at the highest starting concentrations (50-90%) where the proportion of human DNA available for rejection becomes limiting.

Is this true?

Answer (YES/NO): YES